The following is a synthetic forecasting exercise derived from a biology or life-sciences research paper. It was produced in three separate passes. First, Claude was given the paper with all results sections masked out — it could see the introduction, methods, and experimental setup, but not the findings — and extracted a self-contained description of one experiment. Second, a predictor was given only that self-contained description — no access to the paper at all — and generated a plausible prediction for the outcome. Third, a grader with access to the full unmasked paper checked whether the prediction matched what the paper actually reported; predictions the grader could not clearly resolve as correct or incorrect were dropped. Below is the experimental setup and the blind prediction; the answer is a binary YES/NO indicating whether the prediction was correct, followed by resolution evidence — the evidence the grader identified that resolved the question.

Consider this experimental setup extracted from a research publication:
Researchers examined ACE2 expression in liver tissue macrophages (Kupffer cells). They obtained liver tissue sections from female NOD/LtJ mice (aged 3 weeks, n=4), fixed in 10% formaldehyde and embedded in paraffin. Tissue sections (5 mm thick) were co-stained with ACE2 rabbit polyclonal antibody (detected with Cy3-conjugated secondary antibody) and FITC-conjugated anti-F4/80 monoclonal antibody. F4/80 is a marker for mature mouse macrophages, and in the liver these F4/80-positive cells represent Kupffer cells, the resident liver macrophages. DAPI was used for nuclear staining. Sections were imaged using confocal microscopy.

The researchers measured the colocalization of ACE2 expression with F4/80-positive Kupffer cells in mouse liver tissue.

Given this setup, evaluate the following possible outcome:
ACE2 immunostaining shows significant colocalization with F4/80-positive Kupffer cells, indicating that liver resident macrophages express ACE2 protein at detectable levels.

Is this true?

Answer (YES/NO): YES